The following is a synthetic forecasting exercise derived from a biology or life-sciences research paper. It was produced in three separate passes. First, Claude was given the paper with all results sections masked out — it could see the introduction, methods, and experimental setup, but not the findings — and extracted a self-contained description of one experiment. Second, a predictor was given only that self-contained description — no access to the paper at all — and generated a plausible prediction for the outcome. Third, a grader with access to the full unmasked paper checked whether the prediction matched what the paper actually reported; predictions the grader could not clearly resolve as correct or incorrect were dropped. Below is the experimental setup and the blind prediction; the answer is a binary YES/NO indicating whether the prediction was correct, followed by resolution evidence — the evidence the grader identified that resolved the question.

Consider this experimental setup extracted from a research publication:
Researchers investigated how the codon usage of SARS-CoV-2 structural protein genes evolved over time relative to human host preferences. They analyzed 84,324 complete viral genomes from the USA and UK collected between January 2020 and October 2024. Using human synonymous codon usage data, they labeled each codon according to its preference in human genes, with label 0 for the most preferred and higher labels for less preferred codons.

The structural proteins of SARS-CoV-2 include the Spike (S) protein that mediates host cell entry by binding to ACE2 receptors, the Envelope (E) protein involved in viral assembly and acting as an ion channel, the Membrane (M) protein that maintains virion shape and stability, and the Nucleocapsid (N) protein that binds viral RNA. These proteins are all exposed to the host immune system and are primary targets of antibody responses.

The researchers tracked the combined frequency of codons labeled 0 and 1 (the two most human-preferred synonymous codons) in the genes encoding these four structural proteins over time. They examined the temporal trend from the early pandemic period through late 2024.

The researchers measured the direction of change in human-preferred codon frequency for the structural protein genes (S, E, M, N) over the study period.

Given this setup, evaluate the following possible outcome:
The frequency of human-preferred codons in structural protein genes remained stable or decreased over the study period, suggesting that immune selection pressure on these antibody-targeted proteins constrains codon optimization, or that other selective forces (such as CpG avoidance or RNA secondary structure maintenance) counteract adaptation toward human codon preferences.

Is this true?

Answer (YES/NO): YES